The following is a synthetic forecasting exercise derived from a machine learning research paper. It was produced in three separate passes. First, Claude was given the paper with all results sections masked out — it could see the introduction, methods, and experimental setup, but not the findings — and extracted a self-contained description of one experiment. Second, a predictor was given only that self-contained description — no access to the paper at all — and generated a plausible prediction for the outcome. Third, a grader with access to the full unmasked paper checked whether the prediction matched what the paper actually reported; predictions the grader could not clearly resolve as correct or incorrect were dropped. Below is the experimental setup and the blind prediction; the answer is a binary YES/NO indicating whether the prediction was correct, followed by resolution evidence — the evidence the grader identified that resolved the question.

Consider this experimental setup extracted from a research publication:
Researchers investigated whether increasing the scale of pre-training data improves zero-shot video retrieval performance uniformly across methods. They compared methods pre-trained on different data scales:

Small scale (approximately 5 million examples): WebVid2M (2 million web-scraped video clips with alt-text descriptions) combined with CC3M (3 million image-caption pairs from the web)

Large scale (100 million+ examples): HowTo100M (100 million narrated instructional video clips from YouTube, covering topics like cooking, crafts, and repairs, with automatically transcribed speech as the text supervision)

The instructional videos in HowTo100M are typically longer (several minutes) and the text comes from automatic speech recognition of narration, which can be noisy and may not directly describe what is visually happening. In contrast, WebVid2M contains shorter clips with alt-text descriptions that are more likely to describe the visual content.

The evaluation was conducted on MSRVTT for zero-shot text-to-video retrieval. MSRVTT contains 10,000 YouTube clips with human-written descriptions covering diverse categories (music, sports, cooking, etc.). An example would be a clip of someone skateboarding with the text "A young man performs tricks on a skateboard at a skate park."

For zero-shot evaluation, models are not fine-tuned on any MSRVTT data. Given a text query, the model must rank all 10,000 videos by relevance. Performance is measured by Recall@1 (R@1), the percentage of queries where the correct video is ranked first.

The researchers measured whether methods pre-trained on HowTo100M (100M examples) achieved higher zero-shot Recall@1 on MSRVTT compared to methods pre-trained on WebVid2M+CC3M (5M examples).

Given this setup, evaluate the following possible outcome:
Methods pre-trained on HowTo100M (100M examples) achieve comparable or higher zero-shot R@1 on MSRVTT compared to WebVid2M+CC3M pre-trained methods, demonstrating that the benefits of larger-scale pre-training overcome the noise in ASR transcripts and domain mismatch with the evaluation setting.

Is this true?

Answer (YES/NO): NO